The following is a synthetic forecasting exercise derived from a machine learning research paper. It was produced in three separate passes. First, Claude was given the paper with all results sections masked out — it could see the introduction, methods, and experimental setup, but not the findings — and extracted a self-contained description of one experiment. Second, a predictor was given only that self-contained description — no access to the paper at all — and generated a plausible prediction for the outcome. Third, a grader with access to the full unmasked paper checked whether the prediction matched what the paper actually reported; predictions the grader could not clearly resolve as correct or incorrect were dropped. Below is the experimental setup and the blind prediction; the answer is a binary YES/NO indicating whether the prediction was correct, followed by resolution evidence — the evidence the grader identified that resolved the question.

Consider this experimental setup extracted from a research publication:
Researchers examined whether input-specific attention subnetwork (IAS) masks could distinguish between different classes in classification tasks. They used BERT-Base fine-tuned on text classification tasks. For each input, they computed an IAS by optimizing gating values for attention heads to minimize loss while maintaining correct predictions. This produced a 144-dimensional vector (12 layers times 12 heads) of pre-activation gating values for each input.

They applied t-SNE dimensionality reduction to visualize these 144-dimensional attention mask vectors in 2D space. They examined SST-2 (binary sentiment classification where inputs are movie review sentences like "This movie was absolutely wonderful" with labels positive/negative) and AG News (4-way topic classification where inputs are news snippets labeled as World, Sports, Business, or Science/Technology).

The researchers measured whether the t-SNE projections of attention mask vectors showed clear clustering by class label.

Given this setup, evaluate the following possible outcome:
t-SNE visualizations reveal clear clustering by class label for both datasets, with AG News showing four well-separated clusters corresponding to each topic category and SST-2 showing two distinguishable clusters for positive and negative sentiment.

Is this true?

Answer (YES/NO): YES